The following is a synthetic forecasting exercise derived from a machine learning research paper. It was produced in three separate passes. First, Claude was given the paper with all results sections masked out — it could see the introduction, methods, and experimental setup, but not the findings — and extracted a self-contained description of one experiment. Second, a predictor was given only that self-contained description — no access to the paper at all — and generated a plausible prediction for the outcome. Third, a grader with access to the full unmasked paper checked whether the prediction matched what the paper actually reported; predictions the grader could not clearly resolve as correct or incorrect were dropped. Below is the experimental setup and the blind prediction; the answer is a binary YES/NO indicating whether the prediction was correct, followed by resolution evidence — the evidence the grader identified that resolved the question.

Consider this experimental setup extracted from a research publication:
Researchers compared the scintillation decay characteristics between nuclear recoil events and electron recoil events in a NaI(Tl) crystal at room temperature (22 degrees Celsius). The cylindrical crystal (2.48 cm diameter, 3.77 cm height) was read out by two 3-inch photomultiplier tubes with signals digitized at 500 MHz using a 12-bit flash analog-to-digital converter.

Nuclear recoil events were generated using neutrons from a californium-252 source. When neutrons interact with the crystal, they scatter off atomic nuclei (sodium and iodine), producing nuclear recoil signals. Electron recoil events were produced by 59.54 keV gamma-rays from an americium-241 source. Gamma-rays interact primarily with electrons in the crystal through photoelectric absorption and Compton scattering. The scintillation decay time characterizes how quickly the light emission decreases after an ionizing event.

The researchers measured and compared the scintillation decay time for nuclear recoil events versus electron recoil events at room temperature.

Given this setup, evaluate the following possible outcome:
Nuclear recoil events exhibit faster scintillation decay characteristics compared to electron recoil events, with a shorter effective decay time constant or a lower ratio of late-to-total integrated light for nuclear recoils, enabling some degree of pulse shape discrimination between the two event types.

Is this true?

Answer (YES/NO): YES